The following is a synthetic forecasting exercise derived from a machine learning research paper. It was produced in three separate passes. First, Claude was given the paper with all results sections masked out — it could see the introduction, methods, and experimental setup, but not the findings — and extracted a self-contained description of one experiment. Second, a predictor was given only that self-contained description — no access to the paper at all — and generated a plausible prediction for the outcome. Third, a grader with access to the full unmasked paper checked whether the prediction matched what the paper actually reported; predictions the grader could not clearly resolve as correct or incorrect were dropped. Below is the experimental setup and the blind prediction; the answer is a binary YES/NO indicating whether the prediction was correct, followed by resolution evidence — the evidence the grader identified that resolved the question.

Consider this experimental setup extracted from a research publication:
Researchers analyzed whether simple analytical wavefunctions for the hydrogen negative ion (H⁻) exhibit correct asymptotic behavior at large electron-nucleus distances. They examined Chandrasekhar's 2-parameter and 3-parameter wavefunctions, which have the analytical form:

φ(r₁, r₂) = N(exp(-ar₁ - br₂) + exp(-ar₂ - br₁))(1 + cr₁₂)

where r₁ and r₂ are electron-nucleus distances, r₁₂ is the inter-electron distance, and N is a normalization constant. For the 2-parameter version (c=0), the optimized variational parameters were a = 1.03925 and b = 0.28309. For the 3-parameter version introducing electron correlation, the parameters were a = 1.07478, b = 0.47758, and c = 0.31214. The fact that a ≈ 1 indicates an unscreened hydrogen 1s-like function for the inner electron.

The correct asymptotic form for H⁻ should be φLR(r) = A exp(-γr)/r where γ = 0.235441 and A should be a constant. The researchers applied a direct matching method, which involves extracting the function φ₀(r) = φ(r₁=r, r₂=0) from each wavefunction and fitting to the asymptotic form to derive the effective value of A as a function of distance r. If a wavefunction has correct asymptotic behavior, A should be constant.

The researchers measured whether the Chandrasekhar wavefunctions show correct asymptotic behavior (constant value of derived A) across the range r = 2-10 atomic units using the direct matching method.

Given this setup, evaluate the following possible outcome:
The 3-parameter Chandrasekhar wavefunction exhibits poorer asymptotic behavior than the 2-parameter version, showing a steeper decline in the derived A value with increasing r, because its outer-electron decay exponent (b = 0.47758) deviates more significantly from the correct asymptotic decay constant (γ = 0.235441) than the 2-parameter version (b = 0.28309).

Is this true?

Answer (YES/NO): NO